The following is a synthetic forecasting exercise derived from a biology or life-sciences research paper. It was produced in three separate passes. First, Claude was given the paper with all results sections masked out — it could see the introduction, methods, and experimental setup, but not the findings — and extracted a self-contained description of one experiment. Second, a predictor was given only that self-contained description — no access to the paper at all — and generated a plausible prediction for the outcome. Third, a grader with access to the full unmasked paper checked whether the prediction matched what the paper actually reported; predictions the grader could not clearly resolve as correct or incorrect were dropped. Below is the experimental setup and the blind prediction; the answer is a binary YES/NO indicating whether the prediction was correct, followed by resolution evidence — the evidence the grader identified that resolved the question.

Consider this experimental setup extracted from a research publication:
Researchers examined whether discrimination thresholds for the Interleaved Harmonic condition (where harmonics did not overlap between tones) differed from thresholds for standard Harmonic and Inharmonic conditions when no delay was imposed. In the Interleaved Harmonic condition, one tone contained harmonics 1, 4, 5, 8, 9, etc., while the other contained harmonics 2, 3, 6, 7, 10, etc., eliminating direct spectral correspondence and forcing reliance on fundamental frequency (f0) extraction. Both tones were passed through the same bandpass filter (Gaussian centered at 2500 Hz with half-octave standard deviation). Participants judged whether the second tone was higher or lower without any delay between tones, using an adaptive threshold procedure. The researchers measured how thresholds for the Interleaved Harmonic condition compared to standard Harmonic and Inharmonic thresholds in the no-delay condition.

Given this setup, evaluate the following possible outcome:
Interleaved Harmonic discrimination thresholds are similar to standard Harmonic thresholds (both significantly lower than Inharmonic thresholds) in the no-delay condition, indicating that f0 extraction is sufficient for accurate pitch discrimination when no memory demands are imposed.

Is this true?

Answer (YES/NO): NO